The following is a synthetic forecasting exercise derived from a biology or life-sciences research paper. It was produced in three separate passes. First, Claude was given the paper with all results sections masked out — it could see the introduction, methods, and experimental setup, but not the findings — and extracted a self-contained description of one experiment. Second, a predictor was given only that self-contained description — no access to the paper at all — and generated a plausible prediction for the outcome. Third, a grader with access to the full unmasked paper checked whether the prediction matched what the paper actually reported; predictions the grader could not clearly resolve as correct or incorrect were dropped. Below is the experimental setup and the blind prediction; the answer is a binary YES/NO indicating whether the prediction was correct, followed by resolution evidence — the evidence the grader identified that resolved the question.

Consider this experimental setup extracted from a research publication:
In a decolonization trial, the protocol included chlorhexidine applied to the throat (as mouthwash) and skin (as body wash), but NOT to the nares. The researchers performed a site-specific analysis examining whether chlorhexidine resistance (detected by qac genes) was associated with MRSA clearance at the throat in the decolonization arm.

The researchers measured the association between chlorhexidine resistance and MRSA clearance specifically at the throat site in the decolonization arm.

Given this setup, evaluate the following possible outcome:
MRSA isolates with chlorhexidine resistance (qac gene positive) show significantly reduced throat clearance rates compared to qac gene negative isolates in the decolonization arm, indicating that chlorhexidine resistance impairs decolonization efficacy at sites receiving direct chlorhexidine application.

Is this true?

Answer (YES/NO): NO